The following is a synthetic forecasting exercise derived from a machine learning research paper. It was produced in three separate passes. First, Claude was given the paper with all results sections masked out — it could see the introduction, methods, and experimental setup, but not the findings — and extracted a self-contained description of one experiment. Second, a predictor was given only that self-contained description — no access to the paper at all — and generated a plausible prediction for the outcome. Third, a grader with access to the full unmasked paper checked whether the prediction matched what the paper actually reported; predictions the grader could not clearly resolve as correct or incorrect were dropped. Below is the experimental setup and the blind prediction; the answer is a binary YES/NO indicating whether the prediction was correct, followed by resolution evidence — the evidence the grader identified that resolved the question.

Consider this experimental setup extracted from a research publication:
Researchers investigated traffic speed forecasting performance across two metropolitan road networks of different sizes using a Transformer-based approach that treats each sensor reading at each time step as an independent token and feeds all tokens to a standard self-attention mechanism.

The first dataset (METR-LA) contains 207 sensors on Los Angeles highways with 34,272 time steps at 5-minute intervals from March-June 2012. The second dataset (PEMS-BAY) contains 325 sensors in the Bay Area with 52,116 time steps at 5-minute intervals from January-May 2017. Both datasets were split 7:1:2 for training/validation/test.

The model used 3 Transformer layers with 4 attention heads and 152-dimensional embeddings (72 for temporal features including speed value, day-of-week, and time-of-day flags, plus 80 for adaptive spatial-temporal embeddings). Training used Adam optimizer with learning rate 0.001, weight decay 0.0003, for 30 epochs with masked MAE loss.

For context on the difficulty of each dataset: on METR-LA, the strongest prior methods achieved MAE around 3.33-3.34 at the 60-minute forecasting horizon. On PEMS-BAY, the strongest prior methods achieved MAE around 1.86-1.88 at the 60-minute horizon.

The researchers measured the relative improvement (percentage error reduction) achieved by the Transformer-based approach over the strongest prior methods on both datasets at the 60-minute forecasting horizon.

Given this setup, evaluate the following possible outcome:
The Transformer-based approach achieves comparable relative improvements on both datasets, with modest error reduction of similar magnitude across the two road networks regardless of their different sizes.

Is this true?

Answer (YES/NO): NO